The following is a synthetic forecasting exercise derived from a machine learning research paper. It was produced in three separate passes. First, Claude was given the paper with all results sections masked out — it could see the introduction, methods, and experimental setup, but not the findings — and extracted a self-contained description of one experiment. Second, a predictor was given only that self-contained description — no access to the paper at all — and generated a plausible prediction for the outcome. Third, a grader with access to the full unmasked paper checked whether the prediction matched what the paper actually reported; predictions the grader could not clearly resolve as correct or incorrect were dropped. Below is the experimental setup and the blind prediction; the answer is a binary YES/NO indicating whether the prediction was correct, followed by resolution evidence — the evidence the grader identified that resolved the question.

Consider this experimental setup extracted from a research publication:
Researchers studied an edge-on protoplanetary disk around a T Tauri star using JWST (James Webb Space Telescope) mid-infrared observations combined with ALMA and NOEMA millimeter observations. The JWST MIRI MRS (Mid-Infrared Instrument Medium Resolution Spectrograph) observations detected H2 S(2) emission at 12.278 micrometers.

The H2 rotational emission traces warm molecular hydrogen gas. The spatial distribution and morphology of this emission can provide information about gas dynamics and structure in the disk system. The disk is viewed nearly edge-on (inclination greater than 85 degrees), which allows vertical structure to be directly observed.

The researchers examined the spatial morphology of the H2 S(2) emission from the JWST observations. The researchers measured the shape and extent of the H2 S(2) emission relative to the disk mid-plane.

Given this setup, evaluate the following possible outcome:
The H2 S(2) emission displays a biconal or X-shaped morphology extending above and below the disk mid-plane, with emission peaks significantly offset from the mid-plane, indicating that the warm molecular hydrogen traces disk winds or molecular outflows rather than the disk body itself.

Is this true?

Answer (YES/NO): YES